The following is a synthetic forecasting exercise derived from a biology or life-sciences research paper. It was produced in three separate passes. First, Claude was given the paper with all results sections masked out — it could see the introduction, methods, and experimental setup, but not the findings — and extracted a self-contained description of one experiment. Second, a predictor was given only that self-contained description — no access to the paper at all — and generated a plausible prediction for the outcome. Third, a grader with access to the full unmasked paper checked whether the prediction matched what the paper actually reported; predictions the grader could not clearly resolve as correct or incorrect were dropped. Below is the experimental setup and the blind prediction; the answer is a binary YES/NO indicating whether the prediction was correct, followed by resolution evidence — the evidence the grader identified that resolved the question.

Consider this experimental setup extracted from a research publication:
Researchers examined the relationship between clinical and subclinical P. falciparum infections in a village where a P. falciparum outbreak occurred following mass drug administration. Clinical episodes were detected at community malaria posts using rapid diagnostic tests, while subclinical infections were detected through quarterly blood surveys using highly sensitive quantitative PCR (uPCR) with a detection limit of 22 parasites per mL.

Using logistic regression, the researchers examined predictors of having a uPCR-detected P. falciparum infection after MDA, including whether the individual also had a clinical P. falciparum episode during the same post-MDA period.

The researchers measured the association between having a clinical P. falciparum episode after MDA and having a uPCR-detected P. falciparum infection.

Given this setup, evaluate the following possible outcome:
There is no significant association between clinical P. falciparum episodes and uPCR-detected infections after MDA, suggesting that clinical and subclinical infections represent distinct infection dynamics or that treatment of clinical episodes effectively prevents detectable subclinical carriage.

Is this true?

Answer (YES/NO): NO